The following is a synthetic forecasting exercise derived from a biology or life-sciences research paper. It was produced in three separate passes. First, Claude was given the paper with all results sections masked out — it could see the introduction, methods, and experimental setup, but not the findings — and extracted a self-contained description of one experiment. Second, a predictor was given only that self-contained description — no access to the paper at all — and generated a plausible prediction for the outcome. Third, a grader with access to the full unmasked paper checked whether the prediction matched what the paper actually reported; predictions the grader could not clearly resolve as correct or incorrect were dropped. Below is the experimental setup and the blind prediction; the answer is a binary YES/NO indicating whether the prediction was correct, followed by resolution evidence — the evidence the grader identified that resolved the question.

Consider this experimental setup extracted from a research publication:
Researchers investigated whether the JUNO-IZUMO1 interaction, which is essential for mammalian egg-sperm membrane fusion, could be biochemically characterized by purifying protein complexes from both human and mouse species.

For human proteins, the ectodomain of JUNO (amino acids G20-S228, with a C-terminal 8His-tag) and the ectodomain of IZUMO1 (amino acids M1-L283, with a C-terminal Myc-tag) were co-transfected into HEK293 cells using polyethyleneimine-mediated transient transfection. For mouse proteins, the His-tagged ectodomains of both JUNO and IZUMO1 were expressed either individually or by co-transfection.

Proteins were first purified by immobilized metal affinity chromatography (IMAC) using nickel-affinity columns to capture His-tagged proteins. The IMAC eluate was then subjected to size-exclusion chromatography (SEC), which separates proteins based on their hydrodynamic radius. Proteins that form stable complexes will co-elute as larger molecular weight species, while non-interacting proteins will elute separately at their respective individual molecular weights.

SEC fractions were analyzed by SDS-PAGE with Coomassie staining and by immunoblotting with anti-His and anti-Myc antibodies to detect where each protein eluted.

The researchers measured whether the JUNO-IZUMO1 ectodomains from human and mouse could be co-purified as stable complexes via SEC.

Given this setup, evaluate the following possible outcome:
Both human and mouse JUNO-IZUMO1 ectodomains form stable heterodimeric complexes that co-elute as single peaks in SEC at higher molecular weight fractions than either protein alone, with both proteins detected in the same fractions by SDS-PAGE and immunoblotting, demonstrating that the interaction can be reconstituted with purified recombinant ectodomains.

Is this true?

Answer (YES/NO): NO